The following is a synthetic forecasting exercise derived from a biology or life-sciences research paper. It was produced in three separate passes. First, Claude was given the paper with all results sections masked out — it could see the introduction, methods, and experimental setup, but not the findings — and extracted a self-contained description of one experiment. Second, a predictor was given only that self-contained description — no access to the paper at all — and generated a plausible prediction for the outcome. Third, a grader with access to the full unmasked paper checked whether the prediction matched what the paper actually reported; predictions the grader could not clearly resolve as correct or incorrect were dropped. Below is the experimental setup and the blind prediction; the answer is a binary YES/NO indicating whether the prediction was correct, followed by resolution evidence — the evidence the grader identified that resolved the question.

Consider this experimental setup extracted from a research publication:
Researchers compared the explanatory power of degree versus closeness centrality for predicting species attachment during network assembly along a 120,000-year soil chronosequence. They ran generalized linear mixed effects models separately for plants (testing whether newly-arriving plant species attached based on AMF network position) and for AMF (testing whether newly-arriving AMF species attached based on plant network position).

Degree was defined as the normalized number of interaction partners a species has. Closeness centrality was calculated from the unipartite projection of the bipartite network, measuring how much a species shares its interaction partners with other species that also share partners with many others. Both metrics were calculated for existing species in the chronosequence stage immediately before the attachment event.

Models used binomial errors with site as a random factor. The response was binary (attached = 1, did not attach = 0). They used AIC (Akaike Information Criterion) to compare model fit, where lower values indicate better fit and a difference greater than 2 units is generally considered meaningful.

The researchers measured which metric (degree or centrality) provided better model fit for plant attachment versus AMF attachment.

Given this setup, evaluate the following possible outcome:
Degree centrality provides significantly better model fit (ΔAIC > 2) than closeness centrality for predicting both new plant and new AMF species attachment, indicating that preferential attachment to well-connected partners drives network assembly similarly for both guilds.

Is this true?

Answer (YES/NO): NO